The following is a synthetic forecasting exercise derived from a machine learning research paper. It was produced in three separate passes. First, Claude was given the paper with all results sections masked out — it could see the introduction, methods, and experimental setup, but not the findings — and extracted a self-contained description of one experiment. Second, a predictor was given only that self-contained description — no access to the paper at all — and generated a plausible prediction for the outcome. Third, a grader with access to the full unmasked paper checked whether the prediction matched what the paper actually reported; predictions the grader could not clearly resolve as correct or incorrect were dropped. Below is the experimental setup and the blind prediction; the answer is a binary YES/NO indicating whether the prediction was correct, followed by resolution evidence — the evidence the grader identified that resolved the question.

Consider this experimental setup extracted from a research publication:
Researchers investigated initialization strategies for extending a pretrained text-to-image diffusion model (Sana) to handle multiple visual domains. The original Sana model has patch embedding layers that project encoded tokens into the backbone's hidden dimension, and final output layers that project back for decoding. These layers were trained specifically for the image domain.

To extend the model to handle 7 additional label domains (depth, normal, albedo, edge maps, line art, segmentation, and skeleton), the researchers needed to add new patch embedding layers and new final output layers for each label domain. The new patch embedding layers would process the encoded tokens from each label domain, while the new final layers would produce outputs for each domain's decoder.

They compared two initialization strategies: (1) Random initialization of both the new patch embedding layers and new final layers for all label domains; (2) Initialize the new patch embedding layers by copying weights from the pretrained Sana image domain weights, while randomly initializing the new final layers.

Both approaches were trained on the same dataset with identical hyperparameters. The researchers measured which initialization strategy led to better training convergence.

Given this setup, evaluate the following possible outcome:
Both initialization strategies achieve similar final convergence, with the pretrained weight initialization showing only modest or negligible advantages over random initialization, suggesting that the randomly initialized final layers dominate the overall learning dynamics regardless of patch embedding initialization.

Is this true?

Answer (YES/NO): NO